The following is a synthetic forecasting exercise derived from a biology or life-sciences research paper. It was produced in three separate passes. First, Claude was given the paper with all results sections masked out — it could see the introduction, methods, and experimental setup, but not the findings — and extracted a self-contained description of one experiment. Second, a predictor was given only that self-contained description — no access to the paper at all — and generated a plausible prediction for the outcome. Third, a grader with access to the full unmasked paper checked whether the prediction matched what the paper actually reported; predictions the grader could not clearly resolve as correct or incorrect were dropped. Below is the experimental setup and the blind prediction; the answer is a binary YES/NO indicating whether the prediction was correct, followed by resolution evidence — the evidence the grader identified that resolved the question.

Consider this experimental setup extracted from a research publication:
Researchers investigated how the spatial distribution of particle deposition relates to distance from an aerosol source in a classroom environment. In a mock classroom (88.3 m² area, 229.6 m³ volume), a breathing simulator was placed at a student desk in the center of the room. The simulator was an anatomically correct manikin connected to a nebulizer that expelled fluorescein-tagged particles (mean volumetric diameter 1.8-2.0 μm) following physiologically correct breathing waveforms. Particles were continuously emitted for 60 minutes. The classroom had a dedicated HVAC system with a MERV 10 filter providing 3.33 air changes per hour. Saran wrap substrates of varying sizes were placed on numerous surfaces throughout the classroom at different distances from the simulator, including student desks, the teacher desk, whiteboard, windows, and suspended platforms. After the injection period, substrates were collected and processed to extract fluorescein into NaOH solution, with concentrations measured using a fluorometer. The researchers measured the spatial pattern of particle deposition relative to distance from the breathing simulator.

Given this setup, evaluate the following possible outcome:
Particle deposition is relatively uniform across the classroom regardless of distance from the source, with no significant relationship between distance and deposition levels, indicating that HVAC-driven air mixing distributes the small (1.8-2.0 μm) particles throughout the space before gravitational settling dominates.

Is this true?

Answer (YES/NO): NO